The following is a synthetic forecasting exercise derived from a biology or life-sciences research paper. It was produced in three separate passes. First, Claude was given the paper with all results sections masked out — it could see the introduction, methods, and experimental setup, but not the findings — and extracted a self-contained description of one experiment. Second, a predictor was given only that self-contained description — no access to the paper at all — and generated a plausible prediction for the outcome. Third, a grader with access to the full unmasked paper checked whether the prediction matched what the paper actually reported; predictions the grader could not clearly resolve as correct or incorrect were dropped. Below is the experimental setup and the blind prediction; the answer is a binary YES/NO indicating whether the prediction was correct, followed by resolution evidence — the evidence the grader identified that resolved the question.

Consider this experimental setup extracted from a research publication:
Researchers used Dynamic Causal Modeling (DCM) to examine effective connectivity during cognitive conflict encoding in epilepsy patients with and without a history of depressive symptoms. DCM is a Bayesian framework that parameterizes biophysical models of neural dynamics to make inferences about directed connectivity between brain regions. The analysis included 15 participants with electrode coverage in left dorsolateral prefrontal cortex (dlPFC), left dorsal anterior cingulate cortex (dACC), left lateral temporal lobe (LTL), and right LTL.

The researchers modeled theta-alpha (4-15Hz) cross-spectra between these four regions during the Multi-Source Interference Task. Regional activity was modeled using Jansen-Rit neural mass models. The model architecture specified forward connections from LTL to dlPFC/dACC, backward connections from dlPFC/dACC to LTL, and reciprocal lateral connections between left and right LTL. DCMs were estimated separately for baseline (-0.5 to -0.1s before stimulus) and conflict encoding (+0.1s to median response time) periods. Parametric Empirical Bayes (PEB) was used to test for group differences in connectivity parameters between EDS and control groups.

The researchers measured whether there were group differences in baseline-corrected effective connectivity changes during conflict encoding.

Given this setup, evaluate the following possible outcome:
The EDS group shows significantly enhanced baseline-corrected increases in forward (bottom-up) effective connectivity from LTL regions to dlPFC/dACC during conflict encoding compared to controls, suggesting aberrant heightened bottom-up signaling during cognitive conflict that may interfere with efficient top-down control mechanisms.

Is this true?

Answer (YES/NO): NO